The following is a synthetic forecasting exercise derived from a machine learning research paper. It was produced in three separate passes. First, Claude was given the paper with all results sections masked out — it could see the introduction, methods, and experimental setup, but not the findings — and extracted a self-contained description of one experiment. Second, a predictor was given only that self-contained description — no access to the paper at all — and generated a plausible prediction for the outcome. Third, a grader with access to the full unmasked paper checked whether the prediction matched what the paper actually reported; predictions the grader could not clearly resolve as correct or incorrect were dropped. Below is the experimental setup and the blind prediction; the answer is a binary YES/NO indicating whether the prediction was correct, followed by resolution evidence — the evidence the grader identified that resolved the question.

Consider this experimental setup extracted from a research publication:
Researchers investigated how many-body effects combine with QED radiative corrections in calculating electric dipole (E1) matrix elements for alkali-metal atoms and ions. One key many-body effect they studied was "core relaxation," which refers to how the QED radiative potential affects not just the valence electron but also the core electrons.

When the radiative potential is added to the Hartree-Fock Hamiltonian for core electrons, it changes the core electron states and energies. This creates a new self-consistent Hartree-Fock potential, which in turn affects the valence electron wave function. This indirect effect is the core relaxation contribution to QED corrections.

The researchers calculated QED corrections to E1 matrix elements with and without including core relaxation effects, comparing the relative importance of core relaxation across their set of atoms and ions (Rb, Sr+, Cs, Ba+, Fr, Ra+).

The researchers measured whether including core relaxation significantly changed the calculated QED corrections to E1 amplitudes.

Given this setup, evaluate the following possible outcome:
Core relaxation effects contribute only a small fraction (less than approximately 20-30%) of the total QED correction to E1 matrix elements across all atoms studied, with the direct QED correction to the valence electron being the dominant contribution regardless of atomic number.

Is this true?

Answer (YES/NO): NO